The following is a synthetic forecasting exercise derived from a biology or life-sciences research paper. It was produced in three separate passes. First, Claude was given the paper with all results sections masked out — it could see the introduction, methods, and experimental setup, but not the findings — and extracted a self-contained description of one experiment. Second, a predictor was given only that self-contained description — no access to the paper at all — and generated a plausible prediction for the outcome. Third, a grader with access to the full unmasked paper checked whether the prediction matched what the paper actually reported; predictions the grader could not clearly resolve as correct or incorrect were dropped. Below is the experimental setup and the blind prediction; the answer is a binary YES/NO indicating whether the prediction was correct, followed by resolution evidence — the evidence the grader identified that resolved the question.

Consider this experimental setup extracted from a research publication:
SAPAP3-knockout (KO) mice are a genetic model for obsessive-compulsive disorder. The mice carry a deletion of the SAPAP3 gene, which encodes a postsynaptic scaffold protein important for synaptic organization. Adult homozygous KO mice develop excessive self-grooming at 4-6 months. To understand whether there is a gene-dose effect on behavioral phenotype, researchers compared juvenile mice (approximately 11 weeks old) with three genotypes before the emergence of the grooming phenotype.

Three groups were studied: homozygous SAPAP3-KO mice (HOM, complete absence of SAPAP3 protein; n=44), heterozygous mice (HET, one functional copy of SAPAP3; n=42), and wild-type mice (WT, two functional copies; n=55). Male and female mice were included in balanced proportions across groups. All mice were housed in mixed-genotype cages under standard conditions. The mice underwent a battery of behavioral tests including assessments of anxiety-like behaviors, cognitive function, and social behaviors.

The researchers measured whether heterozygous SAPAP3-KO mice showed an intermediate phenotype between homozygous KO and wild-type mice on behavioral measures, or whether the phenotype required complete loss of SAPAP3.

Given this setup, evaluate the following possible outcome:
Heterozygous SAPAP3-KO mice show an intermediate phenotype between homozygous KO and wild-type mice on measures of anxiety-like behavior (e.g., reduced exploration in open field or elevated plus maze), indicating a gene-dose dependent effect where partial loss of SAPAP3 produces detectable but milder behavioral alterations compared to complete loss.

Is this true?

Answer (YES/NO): NO